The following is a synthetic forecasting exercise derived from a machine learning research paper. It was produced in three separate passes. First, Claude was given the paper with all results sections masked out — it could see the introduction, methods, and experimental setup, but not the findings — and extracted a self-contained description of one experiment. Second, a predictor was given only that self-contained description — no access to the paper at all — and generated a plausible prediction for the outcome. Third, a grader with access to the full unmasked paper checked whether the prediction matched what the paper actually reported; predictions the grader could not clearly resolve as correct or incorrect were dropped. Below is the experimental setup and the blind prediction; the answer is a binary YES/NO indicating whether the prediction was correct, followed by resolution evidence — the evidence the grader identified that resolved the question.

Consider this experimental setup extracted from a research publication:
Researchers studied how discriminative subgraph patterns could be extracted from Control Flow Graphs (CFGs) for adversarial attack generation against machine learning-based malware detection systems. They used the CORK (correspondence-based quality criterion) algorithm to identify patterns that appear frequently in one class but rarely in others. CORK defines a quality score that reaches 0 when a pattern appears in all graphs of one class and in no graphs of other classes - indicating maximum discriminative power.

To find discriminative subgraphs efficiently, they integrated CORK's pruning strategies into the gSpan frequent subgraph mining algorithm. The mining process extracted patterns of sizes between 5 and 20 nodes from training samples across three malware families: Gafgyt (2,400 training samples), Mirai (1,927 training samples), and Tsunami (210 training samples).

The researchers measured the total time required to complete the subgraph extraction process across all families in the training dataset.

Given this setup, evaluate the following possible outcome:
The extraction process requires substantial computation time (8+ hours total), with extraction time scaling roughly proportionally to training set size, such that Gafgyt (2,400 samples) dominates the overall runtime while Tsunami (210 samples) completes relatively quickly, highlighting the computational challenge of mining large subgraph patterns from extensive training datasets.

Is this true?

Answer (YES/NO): NO